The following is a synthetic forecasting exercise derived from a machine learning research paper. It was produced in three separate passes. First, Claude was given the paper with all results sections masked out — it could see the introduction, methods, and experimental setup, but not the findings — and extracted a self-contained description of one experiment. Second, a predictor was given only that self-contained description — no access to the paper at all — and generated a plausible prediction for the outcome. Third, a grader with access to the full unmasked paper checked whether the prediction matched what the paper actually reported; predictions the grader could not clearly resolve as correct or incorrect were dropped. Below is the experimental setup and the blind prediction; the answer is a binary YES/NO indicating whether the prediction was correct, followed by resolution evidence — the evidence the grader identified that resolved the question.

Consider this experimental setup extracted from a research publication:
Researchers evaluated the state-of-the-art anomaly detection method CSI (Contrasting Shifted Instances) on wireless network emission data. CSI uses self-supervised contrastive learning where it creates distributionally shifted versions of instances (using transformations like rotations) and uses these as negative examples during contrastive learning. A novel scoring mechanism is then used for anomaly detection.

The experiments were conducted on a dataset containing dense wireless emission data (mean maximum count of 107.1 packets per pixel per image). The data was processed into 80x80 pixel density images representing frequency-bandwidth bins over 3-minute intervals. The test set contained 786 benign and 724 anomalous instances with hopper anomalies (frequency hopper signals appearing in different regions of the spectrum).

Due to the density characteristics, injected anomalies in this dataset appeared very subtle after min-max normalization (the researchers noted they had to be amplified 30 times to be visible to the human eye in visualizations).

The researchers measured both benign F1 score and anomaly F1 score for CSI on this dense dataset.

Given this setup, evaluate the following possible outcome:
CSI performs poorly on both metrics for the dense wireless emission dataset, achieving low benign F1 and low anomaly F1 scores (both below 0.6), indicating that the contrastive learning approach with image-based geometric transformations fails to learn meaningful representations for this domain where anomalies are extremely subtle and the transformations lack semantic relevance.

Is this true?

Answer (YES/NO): NO